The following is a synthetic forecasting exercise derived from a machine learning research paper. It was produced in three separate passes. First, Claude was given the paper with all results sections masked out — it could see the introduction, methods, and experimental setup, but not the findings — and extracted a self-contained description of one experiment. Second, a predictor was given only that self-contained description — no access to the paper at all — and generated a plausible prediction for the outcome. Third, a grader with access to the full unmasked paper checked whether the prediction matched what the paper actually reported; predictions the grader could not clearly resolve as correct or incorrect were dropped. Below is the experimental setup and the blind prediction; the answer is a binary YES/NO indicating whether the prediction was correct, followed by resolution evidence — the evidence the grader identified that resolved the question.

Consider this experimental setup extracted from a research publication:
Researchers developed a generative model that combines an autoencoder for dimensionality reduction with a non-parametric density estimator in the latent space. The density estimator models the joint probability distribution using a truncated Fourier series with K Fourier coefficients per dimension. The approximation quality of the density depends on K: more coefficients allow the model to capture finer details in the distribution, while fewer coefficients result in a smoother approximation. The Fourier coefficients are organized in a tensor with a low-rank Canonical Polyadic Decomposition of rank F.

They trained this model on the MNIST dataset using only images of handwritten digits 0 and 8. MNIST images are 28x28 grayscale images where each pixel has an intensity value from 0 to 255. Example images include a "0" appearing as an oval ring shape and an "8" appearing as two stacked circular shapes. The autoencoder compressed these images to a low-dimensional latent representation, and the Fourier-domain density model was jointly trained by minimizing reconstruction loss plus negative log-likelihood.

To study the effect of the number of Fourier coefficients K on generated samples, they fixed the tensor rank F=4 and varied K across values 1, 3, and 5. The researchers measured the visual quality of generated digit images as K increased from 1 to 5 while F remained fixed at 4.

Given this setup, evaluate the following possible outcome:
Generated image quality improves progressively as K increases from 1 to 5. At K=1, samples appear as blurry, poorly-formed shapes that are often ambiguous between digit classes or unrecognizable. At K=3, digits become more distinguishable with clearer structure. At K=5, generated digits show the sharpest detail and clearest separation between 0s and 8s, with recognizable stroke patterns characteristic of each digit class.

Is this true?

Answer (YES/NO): NO